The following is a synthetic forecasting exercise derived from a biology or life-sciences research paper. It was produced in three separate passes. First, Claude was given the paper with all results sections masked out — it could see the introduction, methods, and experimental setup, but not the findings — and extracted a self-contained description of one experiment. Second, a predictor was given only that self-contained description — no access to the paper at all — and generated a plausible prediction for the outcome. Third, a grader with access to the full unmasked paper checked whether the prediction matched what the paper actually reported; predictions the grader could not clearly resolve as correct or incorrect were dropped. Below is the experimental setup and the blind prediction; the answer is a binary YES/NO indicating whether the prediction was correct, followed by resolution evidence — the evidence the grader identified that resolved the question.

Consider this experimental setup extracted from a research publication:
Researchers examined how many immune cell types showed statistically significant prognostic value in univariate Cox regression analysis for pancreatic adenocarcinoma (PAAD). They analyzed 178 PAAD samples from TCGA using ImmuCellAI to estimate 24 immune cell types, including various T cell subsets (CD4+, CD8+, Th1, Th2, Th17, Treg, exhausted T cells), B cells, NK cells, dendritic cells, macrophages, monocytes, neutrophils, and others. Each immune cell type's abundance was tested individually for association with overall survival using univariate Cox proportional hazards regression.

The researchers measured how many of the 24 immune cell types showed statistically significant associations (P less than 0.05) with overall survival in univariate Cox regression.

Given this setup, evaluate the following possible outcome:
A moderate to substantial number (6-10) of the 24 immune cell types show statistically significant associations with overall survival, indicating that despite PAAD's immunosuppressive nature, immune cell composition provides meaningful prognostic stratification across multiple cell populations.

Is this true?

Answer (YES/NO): YES